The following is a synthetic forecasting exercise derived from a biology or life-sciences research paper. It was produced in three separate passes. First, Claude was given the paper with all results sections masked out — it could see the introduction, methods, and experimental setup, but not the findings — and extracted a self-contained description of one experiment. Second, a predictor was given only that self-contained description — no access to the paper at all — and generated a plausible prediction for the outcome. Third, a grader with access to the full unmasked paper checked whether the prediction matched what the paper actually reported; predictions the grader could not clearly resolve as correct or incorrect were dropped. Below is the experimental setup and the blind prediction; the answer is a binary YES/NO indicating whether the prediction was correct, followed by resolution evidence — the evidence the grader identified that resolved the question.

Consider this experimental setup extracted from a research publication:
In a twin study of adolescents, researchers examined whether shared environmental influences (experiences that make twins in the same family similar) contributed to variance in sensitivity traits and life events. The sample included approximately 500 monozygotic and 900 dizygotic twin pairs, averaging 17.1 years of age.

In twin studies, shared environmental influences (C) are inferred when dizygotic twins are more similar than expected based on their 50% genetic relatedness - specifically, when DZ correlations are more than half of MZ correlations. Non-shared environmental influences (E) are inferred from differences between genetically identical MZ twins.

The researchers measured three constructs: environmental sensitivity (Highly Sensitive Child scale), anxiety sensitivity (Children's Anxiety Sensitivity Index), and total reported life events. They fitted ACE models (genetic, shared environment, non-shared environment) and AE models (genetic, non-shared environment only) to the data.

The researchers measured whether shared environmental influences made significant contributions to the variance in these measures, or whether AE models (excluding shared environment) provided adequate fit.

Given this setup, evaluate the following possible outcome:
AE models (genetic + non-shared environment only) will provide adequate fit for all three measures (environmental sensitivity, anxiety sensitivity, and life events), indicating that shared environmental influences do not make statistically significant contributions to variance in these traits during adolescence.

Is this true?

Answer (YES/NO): YES